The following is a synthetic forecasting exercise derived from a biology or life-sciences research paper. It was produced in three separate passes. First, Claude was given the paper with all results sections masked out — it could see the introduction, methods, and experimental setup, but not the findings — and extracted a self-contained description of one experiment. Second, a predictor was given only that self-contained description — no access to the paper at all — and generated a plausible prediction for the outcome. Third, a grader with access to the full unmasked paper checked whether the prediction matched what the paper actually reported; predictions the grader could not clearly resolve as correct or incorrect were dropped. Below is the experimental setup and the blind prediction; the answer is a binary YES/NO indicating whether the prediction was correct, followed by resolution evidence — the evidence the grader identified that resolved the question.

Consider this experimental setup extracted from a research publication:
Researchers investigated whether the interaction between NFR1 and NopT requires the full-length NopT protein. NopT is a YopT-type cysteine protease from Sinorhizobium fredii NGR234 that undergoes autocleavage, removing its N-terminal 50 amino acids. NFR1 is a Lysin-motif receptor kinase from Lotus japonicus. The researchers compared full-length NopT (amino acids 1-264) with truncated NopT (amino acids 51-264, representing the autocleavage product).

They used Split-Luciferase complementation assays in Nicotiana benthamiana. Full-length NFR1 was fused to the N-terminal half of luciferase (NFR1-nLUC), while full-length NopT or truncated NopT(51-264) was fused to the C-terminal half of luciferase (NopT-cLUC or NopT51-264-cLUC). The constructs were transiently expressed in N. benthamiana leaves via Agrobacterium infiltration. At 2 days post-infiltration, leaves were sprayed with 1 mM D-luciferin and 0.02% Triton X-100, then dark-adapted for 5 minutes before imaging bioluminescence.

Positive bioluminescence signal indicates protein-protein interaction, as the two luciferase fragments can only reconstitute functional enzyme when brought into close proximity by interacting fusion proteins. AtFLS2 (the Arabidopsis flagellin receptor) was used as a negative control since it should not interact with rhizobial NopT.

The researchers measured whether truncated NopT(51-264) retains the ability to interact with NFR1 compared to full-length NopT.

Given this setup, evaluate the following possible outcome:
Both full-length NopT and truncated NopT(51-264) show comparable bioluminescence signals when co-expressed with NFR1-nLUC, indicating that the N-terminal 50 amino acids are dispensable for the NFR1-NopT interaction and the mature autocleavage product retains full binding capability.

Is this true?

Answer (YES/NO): NO